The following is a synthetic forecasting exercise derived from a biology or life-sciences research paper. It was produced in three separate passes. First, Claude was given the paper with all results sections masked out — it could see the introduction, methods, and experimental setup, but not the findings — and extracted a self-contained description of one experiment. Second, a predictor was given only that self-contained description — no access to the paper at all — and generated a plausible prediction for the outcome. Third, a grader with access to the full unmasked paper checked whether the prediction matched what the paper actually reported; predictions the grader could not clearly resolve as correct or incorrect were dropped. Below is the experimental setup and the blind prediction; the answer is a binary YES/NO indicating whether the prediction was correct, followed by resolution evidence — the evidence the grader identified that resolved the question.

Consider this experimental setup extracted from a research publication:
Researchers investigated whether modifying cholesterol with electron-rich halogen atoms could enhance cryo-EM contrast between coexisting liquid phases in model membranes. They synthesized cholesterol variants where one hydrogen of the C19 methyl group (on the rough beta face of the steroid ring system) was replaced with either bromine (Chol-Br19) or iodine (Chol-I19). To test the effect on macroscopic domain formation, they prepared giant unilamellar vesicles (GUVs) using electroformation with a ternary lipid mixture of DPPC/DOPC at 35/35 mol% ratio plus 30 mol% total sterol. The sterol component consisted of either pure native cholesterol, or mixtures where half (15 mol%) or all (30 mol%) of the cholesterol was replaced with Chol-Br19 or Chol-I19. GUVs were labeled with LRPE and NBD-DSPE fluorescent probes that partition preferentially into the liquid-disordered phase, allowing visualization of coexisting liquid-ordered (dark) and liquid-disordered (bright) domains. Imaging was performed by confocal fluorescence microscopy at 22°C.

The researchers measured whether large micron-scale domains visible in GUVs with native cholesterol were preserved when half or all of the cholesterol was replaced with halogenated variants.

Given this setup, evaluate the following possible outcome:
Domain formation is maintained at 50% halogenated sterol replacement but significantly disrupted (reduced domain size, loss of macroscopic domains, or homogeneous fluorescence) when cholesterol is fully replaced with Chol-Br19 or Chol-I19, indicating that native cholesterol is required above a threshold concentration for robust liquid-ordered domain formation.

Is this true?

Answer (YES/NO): NO